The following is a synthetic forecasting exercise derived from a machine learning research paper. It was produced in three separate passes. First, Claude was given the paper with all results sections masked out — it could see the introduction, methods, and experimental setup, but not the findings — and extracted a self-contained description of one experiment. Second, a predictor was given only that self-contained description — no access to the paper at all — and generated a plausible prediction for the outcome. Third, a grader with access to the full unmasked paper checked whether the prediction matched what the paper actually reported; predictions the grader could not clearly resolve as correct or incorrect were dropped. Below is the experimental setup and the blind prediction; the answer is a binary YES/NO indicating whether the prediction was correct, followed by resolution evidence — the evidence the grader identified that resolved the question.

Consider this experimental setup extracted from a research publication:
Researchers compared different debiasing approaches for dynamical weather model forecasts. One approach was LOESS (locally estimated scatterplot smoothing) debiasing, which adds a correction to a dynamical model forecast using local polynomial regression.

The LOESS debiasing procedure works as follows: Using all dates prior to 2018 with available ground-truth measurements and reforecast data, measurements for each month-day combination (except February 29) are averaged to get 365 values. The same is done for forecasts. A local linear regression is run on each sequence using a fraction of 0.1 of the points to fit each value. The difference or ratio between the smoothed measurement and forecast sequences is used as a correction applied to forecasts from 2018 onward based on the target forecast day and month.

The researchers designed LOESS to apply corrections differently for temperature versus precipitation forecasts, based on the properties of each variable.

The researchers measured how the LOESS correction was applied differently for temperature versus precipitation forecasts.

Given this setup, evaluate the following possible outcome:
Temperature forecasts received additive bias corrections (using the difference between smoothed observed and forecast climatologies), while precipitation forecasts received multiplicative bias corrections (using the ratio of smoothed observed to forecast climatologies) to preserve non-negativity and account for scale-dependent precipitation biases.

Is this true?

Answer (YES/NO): YES